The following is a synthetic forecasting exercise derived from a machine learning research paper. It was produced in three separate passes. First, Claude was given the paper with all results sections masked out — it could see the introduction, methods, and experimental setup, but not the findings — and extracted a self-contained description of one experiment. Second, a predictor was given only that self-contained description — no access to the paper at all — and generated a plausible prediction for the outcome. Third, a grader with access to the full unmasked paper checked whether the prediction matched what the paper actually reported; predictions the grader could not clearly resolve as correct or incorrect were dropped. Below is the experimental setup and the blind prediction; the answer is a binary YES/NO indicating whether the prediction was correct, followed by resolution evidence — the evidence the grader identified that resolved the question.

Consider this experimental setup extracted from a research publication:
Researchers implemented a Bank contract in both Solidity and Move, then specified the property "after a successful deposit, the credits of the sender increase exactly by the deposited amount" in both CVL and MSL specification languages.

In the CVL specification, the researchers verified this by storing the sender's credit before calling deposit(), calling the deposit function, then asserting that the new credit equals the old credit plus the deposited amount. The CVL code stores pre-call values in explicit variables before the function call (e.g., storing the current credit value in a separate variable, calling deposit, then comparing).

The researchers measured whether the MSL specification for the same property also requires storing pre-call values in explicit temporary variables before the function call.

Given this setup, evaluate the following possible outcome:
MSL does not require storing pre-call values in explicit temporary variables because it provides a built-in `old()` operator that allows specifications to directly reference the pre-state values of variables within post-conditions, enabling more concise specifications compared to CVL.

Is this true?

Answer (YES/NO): NO